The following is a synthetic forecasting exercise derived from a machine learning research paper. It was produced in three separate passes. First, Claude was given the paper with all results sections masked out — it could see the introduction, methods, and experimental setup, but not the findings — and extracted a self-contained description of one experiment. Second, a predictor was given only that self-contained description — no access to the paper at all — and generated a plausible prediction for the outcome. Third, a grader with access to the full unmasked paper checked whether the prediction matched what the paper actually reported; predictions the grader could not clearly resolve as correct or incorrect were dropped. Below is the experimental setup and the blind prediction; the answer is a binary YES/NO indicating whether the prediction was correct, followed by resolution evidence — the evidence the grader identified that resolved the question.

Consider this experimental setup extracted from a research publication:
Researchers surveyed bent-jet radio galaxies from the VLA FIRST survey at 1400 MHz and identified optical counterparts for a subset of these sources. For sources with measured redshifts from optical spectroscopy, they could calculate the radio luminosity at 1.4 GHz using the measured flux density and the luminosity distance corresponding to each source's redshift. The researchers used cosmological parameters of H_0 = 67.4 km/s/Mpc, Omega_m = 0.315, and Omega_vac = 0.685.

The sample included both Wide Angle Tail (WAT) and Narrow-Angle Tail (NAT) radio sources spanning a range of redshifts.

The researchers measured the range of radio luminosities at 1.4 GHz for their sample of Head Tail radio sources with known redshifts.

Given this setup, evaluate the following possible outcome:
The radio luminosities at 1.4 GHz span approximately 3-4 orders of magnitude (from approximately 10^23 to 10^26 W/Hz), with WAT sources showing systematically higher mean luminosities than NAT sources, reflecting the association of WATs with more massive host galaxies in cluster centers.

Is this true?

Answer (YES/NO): NO